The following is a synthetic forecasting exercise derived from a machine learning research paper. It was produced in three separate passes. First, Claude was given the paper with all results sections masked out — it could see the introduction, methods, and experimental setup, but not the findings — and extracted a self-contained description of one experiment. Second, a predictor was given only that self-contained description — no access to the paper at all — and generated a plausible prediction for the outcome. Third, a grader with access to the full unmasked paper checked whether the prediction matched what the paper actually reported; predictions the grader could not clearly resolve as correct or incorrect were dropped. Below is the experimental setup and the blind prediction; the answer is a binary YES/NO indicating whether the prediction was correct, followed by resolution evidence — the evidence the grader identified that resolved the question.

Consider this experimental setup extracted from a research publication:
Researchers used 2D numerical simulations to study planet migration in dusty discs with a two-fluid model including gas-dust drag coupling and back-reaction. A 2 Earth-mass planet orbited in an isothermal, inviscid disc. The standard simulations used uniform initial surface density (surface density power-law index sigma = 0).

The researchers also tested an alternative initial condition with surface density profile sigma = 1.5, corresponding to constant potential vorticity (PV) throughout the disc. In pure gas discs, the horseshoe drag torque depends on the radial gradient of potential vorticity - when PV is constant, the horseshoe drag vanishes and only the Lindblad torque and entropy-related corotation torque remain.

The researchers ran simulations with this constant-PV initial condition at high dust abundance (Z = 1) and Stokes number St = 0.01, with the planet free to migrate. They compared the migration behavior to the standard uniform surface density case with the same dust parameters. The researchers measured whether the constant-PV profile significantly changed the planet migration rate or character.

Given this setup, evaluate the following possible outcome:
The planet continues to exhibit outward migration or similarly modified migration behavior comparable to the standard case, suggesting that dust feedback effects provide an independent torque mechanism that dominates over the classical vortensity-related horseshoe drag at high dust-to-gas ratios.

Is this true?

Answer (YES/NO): NO